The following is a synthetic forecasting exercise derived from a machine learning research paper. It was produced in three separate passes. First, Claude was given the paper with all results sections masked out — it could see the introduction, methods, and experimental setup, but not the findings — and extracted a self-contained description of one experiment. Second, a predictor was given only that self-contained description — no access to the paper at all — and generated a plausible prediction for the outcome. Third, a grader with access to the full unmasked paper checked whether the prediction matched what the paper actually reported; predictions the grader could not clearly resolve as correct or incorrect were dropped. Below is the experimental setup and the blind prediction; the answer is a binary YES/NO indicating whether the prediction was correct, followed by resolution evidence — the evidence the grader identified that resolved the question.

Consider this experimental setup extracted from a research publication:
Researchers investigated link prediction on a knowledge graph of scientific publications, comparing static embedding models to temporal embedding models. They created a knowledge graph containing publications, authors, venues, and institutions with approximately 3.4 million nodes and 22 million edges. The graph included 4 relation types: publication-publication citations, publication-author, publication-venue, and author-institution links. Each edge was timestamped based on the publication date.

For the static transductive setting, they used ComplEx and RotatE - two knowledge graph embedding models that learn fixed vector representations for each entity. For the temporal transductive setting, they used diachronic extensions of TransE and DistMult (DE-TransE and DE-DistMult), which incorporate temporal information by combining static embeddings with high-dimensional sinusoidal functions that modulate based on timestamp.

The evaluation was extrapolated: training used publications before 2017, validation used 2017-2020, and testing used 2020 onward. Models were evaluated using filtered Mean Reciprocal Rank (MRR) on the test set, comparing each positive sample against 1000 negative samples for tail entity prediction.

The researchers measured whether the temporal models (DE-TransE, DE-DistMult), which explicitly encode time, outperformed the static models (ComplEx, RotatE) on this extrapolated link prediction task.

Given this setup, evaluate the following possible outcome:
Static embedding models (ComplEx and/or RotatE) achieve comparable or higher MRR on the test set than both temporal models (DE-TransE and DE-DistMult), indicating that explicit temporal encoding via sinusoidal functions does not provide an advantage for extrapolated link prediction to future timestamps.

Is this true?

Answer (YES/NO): YES